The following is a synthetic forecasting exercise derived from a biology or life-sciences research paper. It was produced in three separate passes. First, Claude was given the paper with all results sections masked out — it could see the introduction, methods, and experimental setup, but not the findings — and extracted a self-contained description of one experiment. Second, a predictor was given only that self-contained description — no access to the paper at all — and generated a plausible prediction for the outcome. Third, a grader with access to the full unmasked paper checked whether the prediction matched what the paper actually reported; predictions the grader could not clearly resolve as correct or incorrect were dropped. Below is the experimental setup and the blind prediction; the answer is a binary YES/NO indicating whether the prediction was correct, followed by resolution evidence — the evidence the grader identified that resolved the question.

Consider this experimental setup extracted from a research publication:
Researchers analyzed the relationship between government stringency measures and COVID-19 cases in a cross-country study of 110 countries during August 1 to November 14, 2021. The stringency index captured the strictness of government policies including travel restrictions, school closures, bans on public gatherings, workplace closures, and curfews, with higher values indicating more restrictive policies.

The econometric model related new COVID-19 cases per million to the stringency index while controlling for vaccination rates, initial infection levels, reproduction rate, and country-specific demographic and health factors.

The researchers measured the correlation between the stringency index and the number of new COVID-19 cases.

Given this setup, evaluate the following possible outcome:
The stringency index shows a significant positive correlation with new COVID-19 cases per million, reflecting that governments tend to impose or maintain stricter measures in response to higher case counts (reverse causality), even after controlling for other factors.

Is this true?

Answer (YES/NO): YES